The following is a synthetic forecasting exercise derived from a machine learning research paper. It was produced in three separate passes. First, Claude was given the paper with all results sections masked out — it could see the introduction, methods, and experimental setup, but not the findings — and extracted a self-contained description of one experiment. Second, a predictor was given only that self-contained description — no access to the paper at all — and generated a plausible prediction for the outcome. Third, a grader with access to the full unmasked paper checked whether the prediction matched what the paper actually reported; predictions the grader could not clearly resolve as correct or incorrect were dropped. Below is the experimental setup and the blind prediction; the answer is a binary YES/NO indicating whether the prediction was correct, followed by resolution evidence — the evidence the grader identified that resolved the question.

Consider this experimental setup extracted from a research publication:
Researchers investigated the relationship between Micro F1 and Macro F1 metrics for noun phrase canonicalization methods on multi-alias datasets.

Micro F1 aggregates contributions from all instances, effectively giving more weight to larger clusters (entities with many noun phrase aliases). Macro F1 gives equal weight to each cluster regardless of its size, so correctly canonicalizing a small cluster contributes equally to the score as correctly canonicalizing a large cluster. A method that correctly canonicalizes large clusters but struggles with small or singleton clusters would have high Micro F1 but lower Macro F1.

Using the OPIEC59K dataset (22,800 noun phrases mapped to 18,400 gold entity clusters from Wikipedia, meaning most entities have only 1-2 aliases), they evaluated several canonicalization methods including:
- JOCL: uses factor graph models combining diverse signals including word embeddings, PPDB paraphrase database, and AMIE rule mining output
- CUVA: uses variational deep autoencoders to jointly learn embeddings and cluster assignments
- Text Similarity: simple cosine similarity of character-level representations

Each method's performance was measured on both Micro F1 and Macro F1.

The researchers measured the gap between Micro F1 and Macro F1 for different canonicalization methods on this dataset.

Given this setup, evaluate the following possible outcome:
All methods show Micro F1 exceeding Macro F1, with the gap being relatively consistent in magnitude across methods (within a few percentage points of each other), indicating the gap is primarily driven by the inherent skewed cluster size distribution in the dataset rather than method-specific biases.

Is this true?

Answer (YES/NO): NO